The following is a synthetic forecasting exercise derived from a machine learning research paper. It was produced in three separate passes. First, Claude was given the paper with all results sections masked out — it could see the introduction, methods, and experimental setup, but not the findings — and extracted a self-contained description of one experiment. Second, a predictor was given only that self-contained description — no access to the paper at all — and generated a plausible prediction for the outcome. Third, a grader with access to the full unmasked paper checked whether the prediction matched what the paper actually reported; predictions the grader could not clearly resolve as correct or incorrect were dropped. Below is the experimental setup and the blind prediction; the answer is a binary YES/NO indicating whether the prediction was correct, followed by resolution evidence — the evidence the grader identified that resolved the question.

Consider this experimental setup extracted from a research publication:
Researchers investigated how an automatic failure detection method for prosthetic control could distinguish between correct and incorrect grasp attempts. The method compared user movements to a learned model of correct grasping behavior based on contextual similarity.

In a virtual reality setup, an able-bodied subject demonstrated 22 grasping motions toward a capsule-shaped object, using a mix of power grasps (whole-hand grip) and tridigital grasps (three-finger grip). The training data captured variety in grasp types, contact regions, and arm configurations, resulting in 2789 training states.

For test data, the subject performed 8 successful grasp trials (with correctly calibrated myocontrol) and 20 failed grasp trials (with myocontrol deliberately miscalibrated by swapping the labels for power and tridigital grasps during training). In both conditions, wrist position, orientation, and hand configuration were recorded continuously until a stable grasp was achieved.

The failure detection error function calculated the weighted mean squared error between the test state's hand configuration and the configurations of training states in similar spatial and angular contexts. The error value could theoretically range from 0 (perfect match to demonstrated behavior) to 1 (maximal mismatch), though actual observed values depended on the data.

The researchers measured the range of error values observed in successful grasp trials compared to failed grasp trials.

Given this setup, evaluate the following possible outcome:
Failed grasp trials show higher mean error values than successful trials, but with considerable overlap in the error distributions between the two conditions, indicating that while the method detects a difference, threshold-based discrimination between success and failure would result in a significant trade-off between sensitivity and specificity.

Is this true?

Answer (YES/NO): NO